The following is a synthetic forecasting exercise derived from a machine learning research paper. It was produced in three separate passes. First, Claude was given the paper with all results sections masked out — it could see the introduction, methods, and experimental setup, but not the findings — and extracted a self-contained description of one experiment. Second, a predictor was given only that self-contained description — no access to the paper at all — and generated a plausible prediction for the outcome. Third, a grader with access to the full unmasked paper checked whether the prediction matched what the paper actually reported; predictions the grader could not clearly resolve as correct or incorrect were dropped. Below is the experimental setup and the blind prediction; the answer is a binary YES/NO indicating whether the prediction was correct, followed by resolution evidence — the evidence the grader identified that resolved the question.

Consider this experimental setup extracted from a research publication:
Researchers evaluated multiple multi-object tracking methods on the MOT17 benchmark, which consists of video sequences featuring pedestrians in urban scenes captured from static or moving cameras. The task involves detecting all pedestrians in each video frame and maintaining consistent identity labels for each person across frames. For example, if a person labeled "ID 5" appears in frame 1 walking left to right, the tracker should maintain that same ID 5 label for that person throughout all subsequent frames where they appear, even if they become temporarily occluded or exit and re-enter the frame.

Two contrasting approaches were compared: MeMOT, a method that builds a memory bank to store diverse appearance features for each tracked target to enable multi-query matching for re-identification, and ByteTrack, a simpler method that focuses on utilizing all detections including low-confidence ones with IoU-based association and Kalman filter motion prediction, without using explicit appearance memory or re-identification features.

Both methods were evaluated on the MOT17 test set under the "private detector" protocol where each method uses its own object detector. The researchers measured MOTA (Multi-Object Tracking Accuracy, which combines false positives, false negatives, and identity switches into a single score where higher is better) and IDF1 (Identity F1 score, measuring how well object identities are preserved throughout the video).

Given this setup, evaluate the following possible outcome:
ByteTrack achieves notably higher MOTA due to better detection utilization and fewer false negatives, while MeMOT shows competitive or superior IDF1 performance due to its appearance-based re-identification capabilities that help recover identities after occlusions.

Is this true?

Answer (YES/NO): NO